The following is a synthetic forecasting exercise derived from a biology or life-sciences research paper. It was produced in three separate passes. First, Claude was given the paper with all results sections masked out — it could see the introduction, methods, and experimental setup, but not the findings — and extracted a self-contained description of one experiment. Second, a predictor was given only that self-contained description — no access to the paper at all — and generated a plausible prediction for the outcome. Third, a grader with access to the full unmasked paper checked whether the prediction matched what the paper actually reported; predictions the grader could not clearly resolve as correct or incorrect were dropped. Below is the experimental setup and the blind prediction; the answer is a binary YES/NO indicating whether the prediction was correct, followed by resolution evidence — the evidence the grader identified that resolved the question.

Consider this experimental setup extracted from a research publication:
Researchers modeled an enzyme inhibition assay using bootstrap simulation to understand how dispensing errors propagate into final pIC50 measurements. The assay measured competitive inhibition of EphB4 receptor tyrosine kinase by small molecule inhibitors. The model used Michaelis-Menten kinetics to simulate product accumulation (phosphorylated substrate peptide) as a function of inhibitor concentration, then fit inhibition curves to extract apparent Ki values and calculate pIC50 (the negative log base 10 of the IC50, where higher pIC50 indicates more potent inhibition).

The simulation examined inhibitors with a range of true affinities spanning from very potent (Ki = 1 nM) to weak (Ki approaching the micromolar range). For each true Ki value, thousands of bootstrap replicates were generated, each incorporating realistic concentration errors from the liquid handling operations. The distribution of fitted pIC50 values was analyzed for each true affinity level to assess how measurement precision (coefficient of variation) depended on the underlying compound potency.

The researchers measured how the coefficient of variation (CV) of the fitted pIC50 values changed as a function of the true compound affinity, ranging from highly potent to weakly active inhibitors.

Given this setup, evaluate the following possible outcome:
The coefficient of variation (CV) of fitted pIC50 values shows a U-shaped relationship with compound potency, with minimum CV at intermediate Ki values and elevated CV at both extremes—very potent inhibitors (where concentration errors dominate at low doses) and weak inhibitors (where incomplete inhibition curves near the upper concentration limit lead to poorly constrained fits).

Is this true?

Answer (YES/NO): NO